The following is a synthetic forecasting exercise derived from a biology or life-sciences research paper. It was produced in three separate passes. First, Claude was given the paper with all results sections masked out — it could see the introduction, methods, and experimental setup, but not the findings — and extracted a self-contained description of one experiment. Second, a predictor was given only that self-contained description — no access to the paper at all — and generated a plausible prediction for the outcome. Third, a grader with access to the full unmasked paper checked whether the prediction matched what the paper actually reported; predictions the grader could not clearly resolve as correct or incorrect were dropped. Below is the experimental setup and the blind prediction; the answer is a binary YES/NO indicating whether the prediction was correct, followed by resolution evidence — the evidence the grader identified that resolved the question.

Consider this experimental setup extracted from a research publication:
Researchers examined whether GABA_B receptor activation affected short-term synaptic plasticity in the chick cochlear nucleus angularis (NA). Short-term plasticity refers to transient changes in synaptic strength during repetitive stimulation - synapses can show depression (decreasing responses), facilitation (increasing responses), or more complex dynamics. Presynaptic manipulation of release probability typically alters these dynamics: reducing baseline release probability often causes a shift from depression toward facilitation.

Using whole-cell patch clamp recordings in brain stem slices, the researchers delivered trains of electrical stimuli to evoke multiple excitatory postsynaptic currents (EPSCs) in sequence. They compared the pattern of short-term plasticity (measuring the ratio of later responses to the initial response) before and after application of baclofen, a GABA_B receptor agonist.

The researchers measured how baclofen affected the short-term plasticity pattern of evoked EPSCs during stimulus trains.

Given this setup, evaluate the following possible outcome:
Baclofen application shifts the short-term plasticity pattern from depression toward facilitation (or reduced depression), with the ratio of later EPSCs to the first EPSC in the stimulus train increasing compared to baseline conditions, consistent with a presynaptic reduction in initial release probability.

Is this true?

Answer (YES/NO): YES